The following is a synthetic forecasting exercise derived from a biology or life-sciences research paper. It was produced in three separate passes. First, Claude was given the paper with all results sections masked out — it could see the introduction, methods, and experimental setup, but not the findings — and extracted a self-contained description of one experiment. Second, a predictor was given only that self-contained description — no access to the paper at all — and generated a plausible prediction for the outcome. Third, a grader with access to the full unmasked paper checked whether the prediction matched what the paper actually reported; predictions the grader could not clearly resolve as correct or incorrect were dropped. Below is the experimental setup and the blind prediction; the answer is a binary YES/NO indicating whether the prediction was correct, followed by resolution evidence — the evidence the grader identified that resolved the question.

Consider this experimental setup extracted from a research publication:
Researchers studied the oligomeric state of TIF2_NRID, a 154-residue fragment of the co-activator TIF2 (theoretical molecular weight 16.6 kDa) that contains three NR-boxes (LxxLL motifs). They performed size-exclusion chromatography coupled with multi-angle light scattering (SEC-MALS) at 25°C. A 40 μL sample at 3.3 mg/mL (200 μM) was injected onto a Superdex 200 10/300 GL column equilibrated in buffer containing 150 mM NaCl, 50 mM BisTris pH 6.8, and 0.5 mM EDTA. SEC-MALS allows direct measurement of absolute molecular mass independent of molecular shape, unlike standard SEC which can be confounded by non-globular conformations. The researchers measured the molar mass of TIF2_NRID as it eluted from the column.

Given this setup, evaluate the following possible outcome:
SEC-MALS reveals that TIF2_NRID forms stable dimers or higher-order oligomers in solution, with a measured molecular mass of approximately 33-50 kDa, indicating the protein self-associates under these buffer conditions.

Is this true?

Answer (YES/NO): NO